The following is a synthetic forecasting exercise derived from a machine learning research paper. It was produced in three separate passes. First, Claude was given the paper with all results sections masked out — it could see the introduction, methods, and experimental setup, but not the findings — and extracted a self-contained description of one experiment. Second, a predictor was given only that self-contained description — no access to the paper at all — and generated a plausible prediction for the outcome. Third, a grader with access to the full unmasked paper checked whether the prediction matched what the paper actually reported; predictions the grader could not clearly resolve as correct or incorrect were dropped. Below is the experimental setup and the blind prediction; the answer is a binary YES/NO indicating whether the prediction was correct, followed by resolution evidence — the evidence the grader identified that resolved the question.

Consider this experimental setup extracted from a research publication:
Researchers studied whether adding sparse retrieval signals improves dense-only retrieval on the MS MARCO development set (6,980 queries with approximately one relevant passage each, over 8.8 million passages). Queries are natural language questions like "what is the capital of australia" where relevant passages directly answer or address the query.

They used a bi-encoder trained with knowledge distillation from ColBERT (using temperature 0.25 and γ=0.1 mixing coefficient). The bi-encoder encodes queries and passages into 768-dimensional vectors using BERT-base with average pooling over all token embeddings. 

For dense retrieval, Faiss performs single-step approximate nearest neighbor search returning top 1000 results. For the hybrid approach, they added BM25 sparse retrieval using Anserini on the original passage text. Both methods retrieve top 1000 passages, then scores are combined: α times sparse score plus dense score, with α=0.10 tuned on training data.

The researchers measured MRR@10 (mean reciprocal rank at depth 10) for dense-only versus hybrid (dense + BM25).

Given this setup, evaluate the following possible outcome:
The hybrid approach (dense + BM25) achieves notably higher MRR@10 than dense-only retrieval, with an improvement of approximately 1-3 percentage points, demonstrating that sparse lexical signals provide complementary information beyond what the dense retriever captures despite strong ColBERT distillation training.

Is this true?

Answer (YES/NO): YES